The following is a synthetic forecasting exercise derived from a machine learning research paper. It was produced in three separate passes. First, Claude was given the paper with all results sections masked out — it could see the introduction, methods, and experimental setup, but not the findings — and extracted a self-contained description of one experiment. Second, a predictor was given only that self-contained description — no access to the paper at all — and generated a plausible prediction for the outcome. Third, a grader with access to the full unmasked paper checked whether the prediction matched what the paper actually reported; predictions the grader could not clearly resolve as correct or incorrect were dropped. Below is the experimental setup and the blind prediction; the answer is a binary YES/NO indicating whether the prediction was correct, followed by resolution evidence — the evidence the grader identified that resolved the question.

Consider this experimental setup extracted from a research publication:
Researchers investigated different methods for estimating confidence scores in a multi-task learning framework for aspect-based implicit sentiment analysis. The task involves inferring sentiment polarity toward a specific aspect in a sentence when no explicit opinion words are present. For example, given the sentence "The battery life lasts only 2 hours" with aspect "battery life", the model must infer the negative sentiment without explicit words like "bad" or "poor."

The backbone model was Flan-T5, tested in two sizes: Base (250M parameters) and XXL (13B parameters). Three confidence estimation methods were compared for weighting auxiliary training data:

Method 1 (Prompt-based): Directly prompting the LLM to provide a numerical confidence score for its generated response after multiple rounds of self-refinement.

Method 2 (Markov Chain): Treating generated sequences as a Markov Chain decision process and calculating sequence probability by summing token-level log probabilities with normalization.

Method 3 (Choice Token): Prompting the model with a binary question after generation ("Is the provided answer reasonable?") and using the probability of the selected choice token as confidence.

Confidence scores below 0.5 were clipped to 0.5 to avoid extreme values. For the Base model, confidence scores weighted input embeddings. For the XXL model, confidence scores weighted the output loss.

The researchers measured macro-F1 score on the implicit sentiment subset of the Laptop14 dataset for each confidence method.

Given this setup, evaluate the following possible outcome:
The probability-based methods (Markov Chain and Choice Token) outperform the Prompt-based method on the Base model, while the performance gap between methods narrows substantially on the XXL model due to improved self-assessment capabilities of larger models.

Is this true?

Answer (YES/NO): NO